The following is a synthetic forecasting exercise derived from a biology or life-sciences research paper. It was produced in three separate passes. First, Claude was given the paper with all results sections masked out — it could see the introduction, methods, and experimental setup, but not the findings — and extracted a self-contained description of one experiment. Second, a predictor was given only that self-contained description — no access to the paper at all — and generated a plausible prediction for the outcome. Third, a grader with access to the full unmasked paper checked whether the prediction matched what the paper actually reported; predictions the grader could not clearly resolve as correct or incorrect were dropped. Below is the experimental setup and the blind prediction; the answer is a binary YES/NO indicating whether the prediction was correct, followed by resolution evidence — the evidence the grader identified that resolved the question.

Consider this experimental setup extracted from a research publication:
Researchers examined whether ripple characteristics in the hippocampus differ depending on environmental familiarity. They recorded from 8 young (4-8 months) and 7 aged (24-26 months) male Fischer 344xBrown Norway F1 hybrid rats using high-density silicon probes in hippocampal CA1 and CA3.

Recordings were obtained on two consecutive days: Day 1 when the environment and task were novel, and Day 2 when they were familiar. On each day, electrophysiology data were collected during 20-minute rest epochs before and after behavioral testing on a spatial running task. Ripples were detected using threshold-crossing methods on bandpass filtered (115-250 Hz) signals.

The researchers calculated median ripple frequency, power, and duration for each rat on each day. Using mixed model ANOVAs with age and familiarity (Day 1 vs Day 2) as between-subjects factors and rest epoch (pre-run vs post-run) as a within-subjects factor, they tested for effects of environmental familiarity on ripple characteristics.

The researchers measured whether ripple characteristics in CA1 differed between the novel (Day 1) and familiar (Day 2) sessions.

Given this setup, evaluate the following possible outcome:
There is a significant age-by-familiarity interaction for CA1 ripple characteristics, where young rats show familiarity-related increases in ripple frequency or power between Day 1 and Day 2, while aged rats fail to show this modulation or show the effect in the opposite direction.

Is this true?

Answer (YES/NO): NO